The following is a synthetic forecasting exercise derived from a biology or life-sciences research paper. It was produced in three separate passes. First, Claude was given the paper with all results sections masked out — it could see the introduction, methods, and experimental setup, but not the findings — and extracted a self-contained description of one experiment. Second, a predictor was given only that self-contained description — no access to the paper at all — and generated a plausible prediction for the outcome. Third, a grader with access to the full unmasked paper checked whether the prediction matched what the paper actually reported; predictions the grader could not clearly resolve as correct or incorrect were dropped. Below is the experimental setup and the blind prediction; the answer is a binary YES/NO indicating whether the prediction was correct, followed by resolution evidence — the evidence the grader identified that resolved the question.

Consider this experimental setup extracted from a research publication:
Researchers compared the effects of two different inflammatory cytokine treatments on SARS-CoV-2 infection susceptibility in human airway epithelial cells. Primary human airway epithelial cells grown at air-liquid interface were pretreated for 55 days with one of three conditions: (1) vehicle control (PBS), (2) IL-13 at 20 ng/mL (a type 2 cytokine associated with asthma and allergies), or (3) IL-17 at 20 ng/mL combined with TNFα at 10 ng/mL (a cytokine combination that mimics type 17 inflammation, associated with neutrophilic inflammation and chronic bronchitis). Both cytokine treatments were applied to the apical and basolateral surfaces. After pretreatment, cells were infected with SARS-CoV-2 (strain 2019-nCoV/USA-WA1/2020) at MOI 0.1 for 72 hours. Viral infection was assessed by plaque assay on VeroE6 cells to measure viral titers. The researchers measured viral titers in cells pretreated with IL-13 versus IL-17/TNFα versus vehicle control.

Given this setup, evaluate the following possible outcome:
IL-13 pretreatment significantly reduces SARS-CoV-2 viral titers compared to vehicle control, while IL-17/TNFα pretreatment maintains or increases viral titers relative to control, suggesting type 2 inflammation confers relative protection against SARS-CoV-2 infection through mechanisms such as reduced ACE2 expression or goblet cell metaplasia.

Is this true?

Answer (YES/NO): YES